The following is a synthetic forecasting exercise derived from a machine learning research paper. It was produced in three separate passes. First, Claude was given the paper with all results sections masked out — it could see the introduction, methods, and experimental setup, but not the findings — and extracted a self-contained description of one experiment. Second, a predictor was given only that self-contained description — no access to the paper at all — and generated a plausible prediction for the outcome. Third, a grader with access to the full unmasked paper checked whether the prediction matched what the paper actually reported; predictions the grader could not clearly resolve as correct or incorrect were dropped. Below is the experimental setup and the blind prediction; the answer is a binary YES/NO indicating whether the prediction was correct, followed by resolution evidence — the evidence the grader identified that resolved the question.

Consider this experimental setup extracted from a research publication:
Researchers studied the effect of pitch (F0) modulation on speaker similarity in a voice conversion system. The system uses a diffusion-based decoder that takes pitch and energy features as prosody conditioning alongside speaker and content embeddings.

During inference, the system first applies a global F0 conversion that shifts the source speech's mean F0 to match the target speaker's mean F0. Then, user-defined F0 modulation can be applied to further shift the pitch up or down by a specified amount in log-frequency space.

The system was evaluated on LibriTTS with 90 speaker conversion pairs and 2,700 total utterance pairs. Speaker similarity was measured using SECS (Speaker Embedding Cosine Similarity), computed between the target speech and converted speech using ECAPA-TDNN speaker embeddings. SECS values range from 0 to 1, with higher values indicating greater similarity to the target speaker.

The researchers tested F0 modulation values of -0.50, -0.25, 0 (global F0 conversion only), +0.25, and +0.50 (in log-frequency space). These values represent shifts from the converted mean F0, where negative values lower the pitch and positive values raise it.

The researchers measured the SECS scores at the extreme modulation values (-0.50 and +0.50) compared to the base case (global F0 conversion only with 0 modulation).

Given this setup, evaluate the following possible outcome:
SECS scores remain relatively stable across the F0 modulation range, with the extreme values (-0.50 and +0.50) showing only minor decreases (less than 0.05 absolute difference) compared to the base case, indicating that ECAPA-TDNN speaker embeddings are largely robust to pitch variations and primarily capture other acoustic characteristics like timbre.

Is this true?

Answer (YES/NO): NO